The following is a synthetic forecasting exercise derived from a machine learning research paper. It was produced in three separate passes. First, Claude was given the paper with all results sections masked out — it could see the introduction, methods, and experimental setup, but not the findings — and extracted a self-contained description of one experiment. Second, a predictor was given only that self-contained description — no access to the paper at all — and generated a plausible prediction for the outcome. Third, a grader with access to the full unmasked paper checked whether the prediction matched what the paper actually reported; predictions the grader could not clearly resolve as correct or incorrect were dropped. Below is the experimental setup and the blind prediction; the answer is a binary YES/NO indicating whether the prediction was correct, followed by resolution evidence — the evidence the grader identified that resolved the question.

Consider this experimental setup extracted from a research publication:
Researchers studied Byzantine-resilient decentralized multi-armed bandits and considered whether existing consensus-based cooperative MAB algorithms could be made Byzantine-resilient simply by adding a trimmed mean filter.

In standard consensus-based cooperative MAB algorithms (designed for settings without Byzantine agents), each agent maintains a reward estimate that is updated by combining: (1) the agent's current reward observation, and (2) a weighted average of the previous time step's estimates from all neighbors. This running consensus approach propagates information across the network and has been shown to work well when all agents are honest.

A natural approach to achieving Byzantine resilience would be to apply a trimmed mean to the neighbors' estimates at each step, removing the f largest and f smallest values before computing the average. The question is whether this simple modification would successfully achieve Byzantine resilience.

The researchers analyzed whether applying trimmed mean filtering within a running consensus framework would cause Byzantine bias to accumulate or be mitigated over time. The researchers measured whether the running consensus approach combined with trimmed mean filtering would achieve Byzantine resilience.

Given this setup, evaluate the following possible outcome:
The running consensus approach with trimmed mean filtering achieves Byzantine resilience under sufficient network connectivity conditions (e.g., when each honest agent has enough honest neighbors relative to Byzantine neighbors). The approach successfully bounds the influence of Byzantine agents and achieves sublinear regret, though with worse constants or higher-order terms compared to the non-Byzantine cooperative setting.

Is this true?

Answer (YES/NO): NO